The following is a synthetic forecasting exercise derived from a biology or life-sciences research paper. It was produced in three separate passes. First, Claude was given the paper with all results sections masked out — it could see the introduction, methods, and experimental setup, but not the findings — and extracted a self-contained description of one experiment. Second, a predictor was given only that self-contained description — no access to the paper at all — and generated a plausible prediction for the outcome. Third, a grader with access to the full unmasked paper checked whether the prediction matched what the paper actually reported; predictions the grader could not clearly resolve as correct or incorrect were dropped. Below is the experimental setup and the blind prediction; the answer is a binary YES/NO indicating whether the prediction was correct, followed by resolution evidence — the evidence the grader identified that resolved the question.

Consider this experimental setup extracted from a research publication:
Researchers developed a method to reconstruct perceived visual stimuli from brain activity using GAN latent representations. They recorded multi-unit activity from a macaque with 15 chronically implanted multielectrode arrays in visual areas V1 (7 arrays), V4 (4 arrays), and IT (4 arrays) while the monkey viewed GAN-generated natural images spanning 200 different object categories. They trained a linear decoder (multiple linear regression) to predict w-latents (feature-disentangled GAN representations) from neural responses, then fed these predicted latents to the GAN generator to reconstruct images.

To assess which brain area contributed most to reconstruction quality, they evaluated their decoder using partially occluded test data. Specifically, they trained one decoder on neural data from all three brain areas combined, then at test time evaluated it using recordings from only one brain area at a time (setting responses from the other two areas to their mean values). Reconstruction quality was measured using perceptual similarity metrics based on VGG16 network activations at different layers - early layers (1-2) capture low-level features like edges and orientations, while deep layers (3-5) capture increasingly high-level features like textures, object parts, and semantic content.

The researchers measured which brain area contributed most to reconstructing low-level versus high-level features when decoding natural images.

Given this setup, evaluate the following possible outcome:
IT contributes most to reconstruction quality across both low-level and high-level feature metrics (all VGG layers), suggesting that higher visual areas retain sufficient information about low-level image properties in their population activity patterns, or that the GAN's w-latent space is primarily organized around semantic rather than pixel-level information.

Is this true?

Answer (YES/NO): NO